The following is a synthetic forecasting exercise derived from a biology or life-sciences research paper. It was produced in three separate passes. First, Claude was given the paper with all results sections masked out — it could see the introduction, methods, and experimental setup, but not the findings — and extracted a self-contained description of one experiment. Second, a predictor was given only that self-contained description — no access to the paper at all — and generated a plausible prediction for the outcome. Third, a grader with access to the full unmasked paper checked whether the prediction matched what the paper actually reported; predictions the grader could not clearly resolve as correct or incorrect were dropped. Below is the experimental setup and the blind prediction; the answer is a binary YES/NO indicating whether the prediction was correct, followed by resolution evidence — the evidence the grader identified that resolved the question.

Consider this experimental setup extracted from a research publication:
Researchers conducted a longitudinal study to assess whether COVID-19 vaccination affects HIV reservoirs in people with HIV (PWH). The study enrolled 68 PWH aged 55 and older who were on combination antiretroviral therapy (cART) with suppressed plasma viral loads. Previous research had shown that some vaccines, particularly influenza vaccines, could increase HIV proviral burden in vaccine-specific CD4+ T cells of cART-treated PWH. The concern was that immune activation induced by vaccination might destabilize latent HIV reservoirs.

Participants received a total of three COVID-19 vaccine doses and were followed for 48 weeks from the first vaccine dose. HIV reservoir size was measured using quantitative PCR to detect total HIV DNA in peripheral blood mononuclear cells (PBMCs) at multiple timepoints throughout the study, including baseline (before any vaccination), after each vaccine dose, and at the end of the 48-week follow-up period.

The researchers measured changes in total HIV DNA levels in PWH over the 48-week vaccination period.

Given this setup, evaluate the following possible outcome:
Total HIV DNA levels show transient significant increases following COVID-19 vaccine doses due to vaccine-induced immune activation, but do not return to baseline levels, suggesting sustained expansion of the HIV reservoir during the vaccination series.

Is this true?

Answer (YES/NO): NO